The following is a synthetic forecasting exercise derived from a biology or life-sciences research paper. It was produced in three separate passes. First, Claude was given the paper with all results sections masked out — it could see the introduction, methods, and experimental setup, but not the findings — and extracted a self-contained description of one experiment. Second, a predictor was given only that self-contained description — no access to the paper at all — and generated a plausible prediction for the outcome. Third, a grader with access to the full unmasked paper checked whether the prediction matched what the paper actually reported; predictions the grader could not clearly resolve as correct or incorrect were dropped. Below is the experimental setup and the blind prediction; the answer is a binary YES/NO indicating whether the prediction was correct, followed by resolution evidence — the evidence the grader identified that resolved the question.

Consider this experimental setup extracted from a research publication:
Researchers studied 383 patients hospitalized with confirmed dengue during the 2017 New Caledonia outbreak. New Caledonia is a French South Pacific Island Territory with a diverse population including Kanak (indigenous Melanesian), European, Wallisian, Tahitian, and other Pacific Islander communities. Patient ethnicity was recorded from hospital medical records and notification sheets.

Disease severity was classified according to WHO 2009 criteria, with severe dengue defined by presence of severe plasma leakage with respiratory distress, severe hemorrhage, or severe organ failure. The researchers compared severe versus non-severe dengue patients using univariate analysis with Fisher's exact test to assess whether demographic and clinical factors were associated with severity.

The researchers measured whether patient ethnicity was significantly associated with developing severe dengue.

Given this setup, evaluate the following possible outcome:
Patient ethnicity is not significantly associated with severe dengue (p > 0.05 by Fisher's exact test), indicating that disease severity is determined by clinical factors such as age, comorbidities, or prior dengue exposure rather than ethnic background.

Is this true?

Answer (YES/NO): YES